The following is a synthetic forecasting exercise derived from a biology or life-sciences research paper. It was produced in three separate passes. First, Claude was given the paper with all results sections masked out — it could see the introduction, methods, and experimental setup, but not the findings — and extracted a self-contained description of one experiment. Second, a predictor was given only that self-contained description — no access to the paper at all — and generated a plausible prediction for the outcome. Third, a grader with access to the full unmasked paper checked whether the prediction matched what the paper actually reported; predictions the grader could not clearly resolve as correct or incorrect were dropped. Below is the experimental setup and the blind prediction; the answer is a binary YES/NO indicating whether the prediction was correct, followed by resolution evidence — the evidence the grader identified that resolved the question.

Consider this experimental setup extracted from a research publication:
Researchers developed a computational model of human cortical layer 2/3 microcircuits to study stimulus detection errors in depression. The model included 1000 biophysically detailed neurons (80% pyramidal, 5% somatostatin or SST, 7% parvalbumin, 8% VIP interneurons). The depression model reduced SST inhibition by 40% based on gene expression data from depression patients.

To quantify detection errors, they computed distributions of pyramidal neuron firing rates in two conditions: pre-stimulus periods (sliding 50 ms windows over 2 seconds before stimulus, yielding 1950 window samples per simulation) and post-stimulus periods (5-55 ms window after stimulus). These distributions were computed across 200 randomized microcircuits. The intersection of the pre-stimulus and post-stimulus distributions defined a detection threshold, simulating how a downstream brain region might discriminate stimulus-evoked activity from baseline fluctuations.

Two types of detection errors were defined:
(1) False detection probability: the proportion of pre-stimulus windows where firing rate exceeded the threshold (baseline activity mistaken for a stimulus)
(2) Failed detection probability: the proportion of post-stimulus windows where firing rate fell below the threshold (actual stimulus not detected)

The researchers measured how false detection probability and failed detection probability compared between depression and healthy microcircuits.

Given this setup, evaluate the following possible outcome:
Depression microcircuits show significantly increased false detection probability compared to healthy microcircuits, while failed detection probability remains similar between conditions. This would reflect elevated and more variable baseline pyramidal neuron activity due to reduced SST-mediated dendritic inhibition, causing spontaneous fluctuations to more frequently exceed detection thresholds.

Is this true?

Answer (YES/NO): NO